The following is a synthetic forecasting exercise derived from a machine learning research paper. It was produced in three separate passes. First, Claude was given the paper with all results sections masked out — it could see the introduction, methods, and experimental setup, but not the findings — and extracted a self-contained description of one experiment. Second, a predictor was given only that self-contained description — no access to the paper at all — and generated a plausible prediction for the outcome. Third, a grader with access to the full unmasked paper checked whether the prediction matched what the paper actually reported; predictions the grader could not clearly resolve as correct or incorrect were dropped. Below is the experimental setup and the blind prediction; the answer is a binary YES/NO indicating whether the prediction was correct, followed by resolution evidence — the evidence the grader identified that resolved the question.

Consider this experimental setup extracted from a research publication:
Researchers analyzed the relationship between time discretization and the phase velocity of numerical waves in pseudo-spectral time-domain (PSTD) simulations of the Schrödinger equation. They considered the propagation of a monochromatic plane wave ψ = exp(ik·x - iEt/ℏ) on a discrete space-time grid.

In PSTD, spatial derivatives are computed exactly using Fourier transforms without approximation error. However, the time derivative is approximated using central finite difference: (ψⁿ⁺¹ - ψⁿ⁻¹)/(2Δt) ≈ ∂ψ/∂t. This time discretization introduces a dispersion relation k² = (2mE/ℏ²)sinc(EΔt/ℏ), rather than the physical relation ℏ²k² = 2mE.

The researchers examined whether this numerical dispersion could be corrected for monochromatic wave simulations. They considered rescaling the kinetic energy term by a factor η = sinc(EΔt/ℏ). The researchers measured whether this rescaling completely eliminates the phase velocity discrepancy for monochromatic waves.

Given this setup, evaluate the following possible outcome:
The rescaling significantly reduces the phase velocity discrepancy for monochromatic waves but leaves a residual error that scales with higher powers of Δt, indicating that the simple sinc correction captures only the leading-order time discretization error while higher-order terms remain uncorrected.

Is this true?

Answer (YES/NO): NO